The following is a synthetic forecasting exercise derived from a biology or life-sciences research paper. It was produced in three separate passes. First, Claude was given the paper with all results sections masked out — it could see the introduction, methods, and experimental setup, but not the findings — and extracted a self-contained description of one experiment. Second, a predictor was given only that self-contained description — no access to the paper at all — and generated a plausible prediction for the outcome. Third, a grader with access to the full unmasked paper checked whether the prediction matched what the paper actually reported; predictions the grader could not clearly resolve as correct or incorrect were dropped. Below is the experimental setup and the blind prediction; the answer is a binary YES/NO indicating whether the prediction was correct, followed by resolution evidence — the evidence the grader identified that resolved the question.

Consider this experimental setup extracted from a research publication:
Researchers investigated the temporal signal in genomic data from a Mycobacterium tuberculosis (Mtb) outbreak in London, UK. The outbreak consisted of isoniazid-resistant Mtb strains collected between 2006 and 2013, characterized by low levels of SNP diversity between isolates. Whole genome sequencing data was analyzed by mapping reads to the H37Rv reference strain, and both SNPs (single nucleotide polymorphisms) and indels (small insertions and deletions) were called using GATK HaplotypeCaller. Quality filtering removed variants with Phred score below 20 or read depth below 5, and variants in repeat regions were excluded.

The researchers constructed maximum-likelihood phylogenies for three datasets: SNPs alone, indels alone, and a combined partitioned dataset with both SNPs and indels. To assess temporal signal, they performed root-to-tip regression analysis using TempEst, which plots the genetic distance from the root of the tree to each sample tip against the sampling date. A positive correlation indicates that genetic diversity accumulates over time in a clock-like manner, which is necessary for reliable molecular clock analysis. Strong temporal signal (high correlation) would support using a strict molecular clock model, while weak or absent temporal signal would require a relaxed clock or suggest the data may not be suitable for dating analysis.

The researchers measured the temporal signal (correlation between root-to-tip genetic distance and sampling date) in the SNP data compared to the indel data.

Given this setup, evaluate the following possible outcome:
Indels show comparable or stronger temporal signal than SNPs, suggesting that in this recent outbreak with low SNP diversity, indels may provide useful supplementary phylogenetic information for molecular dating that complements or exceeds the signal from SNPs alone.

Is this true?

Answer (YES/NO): NO